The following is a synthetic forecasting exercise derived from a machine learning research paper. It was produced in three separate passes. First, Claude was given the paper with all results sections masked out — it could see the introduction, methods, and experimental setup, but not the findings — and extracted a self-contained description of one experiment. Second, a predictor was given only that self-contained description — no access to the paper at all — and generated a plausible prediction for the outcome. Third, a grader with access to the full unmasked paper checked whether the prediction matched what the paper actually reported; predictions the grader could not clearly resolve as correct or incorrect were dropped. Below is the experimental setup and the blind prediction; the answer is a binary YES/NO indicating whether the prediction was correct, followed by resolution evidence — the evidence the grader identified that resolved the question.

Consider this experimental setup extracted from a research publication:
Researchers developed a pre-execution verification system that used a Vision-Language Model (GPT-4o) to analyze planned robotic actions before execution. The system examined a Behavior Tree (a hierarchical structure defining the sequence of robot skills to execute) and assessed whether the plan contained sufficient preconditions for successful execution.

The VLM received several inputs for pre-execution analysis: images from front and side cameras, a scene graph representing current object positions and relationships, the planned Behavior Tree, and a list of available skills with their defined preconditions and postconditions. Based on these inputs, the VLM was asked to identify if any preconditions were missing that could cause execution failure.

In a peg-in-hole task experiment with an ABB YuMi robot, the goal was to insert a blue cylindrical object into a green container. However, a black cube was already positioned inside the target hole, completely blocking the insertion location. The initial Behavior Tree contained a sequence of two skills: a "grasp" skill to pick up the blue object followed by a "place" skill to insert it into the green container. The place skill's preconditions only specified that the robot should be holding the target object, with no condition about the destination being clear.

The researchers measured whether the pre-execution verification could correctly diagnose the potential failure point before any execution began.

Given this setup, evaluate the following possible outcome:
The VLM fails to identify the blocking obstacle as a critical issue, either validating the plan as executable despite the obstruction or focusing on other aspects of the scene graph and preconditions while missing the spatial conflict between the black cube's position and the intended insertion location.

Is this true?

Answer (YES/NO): NO